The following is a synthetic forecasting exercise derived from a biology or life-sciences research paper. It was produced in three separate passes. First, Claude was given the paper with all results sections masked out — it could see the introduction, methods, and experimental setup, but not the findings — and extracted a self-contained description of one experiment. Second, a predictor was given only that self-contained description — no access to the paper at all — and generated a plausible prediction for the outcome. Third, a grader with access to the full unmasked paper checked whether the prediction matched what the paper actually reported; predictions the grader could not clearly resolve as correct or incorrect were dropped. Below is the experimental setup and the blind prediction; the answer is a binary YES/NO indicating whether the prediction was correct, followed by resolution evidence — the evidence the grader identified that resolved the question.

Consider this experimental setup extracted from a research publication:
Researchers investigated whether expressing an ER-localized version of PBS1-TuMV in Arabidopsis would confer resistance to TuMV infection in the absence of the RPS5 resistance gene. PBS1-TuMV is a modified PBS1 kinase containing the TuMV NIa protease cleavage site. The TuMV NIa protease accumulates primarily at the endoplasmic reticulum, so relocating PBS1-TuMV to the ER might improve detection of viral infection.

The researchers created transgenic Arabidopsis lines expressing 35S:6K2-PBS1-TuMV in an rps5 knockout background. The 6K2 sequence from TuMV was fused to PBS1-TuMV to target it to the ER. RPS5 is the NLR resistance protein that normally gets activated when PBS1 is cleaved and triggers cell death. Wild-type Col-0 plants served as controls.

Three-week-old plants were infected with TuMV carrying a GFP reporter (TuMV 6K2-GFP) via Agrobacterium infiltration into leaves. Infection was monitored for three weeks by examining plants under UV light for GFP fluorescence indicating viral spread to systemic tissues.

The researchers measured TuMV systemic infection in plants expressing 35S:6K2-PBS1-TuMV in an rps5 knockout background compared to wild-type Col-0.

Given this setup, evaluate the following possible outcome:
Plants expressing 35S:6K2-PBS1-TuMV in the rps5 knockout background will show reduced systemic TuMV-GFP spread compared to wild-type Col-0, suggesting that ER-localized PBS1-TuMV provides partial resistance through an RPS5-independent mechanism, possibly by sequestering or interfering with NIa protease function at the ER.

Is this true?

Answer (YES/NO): NO